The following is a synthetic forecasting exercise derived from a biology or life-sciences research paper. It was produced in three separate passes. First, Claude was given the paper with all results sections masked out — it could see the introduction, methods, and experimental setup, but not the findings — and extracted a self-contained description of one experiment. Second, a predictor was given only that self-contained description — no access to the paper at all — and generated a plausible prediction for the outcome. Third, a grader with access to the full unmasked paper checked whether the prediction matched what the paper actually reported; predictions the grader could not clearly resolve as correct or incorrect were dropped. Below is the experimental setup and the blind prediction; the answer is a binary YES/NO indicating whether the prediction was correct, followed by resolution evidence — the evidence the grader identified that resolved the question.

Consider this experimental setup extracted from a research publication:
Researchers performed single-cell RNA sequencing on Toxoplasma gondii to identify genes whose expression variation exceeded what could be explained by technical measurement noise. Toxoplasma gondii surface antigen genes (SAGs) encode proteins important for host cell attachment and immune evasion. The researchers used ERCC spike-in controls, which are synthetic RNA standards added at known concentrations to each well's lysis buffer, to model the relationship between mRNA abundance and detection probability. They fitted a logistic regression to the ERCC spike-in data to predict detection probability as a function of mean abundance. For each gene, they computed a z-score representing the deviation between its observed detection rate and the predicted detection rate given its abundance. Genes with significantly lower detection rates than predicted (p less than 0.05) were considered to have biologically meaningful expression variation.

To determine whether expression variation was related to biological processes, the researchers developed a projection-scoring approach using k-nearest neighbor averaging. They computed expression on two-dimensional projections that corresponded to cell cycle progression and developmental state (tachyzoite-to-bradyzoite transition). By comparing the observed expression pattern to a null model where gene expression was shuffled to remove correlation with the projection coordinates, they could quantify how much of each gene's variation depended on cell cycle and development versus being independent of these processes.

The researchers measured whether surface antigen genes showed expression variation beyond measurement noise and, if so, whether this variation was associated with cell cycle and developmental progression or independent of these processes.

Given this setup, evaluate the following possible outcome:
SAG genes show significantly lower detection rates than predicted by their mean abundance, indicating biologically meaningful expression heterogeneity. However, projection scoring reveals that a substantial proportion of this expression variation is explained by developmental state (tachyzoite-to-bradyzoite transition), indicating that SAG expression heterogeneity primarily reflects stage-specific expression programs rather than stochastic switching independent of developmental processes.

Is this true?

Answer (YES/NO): NO